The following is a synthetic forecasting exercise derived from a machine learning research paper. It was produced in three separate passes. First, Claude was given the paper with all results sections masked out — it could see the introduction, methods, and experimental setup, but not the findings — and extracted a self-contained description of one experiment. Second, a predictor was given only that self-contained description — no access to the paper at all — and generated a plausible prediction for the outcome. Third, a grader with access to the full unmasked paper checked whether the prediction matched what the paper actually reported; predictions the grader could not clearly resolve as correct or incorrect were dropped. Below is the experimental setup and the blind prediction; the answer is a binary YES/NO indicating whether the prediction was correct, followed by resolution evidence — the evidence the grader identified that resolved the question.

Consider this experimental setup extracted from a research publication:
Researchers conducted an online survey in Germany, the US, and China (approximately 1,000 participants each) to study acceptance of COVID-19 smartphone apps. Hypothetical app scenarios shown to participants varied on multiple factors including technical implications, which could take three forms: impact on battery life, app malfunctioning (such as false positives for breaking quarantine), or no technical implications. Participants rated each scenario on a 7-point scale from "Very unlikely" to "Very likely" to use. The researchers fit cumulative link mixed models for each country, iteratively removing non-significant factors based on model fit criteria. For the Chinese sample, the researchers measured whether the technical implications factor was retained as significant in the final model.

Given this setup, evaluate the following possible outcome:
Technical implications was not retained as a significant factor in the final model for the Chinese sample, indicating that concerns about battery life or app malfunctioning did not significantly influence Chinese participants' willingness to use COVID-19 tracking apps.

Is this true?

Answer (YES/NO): NO